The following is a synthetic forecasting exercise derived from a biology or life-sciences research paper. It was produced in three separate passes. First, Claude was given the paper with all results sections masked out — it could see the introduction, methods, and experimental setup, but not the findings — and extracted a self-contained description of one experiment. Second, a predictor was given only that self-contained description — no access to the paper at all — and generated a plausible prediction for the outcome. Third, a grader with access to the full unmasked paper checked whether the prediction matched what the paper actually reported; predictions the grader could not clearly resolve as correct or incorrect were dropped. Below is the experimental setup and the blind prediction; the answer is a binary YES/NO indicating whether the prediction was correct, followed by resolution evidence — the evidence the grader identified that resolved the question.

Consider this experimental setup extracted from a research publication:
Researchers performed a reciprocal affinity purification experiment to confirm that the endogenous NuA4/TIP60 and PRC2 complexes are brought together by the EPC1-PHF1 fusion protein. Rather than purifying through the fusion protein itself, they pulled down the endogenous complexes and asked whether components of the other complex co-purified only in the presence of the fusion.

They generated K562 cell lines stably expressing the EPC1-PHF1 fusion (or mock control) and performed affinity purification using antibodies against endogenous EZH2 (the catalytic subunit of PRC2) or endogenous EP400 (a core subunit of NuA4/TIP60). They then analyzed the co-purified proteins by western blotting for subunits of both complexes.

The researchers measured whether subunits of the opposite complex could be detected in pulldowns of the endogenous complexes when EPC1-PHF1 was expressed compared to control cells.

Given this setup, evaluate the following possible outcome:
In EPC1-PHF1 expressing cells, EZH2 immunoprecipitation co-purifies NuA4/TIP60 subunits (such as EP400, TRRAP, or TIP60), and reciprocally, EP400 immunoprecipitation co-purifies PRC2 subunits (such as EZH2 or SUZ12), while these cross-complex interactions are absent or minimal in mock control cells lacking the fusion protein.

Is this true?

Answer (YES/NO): YES